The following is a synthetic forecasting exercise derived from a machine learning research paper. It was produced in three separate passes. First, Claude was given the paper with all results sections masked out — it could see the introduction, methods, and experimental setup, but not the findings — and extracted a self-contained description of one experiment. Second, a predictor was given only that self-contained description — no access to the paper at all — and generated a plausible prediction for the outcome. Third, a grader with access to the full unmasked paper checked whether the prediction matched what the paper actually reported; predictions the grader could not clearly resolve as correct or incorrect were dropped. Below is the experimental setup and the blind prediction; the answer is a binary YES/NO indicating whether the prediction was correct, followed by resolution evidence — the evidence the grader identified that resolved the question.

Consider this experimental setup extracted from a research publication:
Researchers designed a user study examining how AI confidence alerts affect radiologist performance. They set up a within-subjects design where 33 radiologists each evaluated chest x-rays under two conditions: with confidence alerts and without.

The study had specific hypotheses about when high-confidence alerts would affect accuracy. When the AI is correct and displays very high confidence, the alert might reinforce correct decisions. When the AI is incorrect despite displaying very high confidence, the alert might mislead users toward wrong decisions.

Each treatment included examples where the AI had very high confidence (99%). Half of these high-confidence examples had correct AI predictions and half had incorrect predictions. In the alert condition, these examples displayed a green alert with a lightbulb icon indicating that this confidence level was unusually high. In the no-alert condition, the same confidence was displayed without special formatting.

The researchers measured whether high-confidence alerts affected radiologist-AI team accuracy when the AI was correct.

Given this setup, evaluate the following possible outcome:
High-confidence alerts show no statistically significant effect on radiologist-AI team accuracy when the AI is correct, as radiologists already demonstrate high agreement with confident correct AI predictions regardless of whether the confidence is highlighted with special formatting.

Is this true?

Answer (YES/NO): YES